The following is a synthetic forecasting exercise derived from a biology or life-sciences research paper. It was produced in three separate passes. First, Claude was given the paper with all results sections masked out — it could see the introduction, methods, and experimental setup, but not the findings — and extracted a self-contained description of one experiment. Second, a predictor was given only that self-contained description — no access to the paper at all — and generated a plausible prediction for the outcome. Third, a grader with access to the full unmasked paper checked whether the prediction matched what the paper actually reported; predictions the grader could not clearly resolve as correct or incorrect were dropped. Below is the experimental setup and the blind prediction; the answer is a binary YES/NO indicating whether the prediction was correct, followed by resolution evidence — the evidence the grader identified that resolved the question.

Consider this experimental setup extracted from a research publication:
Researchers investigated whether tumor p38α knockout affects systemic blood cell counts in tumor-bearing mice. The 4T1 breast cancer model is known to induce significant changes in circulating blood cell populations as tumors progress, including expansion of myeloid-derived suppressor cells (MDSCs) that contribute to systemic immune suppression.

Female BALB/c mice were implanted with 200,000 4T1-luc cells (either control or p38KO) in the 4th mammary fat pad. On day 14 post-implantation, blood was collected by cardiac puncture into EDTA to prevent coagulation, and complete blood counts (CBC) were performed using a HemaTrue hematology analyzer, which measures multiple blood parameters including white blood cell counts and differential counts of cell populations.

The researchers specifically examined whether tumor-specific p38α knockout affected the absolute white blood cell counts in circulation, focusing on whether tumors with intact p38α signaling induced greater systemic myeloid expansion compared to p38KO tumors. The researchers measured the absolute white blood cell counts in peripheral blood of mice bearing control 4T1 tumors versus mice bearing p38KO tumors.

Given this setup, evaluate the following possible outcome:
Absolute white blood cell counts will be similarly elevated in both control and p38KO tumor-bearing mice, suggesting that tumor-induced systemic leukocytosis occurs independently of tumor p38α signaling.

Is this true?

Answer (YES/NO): NO